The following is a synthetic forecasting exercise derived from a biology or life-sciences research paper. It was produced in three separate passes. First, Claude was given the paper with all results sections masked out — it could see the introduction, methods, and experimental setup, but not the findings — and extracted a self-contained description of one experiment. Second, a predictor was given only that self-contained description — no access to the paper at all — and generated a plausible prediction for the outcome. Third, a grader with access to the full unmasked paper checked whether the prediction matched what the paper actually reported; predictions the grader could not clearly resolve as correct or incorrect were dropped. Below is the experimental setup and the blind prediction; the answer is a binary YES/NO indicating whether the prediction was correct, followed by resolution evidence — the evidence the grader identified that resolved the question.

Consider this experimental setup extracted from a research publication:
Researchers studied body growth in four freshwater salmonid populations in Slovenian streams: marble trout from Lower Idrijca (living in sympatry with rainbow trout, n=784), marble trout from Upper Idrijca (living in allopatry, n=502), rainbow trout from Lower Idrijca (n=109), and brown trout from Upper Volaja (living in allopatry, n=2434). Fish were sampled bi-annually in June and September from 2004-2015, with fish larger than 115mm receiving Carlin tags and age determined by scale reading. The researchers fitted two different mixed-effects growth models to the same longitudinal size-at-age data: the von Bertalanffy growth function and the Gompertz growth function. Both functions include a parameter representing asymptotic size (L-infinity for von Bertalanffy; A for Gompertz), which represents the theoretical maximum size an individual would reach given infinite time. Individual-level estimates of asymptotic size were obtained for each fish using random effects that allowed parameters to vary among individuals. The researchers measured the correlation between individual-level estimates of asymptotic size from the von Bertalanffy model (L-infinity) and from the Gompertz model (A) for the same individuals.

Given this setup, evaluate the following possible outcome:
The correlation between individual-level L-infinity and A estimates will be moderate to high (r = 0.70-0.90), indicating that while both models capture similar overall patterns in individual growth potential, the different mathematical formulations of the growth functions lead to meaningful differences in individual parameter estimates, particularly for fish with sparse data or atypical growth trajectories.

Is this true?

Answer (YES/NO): NO